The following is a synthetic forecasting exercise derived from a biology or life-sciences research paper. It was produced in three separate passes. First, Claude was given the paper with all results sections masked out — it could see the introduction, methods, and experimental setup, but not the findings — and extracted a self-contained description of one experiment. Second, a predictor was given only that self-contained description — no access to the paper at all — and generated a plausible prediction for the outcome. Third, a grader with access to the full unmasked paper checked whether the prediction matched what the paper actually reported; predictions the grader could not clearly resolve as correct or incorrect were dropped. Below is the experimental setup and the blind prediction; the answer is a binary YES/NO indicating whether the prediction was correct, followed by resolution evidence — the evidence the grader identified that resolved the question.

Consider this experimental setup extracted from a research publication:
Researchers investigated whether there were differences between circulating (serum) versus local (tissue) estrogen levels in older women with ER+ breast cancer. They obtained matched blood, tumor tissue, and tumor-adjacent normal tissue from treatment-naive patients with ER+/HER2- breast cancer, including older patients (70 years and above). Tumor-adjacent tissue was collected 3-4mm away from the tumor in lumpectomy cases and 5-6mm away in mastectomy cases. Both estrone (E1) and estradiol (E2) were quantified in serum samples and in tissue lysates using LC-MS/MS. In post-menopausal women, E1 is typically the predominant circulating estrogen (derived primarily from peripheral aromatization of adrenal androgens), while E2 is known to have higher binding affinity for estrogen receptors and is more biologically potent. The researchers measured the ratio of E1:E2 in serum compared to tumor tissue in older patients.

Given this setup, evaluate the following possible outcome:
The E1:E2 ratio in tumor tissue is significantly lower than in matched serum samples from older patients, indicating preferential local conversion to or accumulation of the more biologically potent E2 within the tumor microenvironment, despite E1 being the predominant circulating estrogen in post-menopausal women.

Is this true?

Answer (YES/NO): YES